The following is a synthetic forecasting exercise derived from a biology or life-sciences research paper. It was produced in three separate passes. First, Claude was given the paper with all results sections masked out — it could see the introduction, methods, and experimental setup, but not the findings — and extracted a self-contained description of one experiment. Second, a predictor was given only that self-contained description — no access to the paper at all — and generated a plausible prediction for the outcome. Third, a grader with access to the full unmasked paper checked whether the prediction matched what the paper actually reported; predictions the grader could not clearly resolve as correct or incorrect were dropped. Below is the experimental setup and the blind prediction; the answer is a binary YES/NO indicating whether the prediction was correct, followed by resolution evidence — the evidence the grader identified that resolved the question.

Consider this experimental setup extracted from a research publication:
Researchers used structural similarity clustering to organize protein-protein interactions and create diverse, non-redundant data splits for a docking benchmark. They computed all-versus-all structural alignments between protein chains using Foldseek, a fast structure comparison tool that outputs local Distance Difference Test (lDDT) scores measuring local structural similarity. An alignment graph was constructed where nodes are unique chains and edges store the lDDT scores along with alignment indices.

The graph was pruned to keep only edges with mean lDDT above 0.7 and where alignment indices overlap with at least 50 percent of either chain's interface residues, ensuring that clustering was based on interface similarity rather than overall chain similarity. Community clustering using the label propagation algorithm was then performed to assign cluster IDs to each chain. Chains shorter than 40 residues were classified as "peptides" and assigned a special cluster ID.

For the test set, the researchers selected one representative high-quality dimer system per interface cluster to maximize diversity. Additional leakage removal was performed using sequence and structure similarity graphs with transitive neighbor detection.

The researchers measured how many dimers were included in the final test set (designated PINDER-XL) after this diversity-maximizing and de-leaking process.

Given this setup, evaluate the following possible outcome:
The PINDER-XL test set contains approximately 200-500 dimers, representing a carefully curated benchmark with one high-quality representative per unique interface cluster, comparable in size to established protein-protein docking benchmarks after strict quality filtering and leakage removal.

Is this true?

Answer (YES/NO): NO